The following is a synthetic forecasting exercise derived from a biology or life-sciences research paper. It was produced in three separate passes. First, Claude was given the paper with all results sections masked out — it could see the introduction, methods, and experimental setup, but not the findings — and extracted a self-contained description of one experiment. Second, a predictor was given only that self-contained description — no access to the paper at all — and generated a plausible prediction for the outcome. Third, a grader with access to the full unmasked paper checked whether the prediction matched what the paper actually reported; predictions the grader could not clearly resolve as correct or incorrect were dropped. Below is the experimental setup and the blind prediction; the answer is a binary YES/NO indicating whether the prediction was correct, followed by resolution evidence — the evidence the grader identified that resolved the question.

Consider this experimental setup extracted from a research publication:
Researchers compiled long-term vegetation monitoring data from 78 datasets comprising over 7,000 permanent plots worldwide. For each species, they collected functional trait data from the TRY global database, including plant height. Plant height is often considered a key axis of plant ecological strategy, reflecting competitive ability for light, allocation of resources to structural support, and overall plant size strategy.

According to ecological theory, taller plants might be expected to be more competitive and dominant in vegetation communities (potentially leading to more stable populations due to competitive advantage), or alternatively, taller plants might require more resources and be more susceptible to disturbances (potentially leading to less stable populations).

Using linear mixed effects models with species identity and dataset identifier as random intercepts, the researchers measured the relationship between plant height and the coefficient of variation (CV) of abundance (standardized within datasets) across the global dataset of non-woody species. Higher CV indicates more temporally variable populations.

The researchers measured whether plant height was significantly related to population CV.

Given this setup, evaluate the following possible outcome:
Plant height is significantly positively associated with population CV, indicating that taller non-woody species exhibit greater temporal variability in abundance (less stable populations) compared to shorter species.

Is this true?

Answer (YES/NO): NO